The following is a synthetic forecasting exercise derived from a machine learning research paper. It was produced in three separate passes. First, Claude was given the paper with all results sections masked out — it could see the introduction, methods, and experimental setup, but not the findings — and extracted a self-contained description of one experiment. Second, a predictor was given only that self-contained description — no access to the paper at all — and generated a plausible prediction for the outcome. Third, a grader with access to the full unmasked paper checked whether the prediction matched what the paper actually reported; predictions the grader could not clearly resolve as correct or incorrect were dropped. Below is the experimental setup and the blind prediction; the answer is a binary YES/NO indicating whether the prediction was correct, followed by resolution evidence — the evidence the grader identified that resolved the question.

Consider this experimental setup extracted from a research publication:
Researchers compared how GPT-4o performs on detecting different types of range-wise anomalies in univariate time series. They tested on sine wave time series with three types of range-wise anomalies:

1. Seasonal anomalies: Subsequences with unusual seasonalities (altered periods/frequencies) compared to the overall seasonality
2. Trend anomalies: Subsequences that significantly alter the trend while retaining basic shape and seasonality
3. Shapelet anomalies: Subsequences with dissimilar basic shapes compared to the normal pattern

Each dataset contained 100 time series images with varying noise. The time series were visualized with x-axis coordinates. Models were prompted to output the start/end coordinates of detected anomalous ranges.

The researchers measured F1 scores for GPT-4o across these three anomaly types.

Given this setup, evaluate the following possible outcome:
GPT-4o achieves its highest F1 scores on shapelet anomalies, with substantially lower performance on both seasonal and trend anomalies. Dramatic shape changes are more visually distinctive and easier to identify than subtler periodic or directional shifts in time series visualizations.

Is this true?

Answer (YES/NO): NO